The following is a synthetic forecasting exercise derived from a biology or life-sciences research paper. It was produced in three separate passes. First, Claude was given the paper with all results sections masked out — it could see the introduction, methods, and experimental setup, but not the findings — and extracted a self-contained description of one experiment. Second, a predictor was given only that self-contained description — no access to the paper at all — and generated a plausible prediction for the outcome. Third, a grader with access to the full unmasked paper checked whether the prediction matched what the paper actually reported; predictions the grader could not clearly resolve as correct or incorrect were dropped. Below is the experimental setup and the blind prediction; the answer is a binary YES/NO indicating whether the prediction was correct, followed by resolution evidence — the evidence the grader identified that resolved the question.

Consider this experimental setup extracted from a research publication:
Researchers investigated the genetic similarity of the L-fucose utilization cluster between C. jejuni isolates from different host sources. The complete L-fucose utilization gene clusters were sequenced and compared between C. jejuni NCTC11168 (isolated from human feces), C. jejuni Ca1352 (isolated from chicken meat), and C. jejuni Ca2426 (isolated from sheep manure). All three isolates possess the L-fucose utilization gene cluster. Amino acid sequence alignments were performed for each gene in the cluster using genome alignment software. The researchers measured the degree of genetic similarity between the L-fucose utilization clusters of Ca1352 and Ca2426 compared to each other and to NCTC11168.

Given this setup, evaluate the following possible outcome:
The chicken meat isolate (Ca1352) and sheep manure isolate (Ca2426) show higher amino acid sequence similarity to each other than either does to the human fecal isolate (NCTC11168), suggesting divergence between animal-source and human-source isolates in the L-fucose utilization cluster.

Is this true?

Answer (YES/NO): YES